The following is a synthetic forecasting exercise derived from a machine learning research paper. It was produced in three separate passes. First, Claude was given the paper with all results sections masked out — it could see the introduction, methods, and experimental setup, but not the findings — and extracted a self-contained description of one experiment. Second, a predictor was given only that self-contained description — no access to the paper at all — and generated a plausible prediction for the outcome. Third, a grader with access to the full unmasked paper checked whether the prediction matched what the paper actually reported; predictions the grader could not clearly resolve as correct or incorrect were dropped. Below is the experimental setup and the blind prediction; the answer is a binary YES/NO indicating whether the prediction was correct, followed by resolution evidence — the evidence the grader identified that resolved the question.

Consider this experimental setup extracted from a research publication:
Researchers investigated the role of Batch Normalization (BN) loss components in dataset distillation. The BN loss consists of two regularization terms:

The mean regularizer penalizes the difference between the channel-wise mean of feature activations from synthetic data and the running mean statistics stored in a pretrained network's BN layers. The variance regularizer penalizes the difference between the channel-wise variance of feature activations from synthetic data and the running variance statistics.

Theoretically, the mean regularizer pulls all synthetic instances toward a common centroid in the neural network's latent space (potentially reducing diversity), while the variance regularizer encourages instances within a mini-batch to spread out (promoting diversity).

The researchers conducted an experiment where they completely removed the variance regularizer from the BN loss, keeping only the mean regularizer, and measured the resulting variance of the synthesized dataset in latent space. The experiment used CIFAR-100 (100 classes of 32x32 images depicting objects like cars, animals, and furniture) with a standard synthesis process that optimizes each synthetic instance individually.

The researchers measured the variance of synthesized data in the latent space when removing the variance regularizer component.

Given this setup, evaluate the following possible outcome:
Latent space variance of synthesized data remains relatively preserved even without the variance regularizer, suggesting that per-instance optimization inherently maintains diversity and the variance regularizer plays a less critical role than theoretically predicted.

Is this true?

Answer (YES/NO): NO